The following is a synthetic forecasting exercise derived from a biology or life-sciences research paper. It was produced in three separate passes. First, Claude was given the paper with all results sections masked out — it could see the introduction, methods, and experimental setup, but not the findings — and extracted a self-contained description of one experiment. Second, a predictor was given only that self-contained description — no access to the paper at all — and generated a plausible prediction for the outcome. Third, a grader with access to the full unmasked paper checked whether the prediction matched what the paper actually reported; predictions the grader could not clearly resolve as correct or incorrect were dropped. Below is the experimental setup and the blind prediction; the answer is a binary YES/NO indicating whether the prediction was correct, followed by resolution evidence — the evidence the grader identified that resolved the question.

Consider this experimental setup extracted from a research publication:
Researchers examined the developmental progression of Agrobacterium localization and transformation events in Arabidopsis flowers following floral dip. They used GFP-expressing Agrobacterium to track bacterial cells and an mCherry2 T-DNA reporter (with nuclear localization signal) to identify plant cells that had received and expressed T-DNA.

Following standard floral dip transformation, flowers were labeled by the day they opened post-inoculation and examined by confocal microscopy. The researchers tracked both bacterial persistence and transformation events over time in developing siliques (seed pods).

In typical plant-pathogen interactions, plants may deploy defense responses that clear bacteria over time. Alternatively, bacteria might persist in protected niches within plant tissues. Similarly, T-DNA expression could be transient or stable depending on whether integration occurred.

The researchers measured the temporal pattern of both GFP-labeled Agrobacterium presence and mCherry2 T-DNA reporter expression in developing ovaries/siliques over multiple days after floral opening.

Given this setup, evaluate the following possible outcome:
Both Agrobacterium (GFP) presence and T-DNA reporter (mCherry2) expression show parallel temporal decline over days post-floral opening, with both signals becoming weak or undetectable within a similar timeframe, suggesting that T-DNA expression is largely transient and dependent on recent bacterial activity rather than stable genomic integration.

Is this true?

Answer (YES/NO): NO